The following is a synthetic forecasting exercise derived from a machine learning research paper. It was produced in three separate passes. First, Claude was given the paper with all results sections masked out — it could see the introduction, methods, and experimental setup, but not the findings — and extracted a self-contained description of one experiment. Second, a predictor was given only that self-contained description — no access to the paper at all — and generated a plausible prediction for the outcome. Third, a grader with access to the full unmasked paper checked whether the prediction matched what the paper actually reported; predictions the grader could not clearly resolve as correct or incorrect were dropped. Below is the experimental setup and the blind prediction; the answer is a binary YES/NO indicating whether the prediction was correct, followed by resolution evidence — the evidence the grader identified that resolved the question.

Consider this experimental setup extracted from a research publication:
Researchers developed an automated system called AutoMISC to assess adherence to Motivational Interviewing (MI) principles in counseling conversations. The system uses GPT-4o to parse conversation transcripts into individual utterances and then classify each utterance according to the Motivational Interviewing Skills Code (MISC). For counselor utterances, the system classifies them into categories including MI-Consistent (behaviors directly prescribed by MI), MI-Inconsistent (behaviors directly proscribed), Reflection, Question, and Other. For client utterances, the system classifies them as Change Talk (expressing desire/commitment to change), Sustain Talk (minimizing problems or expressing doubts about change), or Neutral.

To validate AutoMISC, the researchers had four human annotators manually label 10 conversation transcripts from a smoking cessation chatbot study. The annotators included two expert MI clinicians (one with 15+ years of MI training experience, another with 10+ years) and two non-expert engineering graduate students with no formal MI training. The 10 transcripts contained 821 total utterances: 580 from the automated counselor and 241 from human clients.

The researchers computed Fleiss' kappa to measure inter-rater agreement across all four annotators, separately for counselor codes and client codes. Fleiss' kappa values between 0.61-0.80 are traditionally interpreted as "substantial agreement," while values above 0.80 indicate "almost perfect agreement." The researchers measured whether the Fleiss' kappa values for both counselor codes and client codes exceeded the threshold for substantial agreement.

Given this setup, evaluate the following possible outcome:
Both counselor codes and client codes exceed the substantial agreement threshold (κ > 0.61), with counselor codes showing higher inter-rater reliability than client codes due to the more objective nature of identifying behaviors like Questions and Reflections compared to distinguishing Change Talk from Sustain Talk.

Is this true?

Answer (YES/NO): YES